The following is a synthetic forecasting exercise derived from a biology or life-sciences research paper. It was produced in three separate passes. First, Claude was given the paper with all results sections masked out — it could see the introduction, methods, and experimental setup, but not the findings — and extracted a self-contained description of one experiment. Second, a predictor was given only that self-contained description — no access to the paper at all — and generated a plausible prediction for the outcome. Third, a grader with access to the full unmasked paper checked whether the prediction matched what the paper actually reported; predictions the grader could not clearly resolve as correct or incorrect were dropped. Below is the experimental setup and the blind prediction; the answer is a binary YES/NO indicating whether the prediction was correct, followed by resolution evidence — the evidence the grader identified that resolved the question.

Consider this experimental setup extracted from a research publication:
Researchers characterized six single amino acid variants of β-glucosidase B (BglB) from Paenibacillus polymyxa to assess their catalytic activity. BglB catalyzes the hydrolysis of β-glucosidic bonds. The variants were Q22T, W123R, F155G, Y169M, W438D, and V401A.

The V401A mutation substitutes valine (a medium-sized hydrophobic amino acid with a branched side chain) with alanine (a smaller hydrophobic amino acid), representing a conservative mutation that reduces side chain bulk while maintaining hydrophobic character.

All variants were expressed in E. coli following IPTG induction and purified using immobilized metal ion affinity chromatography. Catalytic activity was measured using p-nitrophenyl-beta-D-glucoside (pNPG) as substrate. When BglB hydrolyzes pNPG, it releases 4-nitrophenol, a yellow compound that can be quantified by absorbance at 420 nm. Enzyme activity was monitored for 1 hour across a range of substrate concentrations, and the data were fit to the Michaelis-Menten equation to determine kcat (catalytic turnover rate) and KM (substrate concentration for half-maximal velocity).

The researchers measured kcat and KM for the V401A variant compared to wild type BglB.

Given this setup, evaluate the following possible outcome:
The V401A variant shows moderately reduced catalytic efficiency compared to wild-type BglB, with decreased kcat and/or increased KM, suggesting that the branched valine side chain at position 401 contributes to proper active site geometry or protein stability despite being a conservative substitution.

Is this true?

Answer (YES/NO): YES